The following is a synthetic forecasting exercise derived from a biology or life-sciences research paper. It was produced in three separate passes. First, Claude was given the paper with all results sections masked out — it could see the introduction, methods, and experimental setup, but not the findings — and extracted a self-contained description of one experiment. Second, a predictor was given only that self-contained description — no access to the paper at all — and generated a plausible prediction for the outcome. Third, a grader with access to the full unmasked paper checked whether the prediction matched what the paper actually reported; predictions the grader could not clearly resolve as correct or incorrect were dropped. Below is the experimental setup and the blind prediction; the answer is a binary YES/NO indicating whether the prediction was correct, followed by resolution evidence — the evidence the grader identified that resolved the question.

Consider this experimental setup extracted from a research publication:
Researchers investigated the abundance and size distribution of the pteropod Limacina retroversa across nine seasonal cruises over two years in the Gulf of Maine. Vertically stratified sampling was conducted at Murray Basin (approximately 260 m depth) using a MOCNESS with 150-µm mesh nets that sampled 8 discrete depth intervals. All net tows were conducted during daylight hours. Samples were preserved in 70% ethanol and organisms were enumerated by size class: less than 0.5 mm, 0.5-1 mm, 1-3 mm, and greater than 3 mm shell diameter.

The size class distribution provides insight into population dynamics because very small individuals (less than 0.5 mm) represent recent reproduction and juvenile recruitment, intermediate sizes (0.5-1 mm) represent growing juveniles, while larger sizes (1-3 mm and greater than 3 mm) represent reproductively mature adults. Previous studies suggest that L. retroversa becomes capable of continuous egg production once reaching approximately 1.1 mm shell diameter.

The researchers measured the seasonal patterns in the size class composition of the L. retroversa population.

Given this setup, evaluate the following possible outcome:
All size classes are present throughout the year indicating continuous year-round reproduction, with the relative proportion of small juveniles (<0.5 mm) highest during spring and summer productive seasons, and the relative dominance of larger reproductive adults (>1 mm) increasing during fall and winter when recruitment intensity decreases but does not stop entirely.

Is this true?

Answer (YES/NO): NO